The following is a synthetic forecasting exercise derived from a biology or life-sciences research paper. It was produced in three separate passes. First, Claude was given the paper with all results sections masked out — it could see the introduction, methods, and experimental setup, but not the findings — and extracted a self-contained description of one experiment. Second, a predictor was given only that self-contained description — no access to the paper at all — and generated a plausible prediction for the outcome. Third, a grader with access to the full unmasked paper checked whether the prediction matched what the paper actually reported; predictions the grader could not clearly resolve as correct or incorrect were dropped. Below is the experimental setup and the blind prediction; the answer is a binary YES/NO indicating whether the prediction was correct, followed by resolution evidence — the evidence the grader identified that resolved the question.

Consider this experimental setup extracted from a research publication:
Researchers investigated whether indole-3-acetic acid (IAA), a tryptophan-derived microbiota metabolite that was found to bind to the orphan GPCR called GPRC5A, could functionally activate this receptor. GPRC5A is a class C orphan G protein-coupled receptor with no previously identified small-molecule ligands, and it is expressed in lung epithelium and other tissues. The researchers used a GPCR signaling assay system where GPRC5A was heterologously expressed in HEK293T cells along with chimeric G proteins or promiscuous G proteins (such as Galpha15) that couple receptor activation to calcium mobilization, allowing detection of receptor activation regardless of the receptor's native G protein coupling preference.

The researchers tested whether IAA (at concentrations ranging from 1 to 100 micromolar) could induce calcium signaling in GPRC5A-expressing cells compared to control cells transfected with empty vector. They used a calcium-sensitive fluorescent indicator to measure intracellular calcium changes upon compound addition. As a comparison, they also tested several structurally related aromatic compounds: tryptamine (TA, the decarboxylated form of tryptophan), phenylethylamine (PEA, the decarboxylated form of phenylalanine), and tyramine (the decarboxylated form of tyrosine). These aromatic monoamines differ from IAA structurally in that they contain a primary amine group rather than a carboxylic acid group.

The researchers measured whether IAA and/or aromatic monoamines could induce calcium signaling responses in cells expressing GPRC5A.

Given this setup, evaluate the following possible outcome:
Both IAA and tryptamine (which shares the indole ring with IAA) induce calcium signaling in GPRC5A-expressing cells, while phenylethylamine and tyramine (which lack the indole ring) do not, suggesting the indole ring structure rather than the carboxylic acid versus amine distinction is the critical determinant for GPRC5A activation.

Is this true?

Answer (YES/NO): NO